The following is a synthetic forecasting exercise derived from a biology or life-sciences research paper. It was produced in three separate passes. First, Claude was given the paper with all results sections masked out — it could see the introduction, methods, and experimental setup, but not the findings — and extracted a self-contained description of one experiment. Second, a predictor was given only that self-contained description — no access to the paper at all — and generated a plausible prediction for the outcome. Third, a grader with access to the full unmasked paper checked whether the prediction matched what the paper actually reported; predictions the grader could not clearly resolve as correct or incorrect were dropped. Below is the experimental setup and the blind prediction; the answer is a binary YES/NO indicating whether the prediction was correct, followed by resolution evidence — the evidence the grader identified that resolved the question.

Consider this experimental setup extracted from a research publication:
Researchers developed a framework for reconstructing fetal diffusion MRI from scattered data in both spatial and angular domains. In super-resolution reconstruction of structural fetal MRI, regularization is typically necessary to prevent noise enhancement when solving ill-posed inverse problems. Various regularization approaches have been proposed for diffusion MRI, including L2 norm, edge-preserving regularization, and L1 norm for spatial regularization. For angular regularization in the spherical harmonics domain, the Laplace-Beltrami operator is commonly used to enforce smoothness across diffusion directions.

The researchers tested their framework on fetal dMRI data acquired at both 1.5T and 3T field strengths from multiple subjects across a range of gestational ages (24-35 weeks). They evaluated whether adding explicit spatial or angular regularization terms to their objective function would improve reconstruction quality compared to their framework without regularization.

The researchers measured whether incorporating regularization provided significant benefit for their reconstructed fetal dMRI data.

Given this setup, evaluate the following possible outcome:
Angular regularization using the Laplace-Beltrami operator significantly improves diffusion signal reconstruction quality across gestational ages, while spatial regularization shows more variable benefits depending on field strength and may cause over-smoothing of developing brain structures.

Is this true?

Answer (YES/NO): NO